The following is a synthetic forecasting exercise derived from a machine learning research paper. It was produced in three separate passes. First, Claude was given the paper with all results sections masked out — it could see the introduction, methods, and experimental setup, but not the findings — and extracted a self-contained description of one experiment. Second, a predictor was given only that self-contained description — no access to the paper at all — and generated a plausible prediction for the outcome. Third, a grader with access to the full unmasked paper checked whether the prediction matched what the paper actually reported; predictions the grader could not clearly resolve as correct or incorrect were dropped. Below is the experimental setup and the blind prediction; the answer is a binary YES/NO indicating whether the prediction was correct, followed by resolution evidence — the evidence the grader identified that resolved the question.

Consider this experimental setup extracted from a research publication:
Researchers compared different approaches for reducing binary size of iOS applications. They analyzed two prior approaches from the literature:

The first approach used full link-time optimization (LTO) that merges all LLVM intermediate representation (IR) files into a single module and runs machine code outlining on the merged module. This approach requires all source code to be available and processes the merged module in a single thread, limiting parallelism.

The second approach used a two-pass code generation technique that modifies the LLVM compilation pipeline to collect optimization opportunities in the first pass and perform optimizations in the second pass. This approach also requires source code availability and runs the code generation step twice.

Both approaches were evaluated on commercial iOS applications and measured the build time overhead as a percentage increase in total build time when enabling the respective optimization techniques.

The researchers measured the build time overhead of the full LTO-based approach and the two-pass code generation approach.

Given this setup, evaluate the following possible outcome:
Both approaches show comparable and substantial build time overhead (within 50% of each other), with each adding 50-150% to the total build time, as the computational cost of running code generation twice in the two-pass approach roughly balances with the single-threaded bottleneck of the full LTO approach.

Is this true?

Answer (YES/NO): NO